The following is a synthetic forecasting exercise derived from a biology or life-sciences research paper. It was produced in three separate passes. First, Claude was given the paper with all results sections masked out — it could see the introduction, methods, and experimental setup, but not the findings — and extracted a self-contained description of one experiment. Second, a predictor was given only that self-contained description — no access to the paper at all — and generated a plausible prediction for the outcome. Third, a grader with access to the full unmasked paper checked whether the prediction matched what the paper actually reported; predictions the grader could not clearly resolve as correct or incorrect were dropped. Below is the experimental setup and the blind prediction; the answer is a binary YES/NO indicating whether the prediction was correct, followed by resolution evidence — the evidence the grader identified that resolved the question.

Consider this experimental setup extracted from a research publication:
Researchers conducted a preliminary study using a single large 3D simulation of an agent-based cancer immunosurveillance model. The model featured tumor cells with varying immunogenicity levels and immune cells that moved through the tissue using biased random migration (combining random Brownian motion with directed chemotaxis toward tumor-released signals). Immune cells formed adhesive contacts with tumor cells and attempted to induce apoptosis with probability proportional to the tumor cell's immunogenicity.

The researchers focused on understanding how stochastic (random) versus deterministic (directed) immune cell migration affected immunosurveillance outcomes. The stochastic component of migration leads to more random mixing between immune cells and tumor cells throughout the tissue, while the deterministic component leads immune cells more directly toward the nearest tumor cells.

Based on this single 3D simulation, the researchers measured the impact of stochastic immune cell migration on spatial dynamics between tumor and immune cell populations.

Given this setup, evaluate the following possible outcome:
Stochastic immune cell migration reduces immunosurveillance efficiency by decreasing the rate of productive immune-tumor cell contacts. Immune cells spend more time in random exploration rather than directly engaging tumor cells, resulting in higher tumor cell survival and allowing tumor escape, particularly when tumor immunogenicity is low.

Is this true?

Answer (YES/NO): NO